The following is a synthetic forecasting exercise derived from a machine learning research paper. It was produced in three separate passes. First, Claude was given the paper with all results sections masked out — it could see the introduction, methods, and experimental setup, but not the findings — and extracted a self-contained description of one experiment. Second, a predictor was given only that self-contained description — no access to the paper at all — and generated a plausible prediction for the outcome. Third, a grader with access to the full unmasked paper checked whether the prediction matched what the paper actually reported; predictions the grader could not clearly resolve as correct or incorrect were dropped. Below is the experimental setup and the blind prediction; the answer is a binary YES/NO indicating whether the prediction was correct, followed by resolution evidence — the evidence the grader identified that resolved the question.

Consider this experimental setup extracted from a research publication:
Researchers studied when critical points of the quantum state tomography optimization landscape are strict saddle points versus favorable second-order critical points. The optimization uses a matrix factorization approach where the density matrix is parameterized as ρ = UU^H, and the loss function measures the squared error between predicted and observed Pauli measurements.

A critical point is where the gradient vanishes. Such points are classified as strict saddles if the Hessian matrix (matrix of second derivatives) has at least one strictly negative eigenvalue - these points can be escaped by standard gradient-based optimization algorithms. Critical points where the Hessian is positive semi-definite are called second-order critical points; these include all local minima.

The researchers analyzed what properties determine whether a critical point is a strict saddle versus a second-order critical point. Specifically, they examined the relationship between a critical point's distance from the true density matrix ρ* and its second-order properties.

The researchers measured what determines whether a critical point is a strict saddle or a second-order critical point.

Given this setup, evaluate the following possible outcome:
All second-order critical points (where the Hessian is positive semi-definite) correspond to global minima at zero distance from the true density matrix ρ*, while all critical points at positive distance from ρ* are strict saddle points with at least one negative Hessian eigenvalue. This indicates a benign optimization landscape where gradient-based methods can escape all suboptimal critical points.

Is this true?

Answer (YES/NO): NO